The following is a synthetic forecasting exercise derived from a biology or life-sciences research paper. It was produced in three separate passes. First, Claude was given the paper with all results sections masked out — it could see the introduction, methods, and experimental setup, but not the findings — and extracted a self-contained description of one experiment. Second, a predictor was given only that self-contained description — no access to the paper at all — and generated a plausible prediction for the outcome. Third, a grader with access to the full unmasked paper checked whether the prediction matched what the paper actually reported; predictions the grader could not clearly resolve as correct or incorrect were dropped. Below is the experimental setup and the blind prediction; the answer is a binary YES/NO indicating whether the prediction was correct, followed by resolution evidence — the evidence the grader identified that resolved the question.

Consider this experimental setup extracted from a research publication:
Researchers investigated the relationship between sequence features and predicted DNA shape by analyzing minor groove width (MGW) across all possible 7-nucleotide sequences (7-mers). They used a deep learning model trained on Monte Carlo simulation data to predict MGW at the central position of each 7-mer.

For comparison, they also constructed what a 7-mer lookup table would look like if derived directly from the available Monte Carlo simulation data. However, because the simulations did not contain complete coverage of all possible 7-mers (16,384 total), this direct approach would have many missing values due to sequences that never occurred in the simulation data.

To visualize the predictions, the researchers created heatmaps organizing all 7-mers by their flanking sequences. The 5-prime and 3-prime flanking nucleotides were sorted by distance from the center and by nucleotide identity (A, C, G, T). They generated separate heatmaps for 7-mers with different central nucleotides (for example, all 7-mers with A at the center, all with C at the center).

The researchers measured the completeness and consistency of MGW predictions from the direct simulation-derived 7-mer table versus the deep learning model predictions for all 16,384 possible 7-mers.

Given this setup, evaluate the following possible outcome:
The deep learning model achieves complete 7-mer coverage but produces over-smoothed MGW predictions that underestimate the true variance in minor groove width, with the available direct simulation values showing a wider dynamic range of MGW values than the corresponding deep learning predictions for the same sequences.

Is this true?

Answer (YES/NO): NO